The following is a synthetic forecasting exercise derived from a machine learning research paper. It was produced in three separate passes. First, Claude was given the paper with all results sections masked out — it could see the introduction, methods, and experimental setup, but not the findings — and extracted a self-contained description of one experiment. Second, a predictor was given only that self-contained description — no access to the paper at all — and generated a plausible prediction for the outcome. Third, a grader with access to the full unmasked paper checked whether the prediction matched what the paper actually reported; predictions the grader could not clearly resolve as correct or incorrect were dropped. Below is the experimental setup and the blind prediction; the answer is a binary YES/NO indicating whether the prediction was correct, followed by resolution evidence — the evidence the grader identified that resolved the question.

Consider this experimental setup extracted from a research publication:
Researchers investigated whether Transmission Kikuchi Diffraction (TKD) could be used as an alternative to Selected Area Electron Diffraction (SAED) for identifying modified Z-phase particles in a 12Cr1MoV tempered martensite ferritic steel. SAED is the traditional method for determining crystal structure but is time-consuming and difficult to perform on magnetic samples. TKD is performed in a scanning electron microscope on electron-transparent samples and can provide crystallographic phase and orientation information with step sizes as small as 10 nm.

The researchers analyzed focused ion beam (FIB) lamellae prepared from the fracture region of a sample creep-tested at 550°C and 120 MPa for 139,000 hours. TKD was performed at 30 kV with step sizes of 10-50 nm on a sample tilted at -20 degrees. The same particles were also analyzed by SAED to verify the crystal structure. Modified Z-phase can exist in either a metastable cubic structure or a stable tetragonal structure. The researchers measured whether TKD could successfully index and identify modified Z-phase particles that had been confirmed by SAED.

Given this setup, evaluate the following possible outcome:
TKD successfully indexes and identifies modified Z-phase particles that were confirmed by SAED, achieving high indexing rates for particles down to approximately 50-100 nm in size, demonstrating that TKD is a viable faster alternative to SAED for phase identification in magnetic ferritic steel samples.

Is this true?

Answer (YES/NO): NO